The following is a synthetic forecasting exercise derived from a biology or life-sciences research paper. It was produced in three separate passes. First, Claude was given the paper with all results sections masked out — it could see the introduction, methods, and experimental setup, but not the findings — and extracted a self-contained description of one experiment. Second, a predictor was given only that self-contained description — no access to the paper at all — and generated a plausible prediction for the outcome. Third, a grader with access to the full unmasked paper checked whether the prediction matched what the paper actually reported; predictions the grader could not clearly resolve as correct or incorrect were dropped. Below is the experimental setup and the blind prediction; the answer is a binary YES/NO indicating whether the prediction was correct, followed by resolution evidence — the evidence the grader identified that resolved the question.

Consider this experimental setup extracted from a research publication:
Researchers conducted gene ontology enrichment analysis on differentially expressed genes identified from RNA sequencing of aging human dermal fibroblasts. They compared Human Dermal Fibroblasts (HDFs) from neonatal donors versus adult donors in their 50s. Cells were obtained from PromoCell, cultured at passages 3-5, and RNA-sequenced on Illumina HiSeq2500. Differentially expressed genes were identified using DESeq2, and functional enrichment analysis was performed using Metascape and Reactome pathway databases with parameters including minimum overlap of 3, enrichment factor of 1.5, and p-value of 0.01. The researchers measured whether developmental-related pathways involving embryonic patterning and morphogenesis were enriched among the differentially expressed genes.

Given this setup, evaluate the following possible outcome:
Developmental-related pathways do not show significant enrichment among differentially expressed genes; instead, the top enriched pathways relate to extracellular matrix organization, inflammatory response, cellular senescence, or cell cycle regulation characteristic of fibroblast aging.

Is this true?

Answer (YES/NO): NO